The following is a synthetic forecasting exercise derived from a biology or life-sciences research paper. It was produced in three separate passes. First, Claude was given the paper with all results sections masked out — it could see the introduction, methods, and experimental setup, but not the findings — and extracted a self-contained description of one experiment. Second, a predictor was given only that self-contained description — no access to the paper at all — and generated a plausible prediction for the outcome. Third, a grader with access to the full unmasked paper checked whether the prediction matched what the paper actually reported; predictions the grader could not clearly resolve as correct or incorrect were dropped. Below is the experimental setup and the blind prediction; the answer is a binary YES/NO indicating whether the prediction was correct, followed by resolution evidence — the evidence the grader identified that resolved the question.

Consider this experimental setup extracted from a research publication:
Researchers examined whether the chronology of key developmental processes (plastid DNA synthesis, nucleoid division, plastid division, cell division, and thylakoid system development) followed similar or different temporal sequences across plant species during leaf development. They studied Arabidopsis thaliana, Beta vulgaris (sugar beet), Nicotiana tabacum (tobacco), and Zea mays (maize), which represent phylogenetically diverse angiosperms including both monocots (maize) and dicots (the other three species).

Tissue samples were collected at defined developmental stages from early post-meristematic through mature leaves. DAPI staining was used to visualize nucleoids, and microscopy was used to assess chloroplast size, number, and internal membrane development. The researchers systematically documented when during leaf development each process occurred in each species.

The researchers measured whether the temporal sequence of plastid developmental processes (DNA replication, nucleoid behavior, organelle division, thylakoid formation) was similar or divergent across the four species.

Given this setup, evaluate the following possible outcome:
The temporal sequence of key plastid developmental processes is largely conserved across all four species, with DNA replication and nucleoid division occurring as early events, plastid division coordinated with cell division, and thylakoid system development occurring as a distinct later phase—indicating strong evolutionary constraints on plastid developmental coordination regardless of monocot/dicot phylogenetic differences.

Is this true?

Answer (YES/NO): NO